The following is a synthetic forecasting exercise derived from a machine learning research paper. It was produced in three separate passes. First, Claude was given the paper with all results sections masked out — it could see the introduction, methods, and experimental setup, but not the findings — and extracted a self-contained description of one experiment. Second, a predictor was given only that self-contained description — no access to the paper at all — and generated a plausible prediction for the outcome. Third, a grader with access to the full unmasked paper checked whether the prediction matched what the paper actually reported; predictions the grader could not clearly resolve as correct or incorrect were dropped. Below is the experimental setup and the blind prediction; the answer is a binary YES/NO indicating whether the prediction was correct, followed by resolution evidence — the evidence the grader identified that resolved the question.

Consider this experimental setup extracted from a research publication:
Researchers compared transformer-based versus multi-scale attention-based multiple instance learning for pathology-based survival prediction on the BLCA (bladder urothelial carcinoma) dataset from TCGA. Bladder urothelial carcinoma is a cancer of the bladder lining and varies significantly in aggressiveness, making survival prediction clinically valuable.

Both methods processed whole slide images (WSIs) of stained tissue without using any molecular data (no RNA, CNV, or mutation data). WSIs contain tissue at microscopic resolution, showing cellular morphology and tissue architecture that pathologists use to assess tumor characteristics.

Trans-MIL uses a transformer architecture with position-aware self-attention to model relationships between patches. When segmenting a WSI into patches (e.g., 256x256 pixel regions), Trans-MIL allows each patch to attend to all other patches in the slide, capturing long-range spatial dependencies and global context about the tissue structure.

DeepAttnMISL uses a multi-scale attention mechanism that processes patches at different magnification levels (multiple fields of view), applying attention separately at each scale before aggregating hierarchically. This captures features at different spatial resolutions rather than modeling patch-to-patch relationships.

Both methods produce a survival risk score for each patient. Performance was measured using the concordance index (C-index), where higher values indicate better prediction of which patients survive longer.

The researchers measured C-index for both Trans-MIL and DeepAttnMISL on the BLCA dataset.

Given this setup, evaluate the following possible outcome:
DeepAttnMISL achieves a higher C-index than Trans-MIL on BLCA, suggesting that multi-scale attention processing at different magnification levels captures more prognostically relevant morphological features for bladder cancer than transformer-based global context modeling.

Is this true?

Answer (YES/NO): NO